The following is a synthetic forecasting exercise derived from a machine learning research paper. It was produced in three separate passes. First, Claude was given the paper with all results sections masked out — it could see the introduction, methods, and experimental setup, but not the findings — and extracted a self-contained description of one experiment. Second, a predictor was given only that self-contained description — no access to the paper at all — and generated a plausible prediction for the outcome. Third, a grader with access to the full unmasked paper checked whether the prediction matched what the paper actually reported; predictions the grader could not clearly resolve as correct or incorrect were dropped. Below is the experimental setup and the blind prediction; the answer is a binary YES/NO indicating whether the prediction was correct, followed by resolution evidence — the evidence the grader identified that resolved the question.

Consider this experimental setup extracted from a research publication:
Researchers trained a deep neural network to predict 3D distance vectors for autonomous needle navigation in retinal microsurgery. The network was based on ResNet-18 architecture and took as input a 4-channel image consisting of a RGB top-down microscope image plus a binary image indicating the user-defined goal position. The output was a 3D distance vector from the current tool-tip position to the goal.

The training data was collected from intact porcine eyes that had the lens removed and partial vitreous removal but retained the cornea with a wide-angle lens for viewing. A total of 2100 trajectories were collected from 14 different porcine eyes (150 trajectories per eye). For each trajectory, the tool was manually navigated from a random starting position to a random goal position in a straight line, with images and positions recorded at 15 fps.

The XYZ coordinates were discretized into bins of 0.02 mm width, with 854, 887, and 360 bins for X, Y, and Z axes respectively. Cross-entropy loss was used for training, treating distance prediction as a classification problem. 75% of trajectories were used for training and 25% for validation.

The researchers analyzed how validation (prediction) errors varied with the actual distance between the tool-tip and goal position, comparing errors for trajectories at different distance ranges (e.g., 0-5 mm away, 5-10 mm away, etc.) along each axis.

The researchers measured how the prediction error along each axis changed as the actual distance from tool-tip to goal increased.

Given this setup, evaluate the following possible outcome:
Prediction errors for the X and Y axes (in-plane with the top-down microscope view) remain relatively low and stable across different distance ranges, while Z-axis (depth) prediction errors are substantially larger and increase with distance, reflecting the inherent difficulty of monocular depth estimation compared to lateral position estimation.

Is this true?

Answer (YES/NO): NO